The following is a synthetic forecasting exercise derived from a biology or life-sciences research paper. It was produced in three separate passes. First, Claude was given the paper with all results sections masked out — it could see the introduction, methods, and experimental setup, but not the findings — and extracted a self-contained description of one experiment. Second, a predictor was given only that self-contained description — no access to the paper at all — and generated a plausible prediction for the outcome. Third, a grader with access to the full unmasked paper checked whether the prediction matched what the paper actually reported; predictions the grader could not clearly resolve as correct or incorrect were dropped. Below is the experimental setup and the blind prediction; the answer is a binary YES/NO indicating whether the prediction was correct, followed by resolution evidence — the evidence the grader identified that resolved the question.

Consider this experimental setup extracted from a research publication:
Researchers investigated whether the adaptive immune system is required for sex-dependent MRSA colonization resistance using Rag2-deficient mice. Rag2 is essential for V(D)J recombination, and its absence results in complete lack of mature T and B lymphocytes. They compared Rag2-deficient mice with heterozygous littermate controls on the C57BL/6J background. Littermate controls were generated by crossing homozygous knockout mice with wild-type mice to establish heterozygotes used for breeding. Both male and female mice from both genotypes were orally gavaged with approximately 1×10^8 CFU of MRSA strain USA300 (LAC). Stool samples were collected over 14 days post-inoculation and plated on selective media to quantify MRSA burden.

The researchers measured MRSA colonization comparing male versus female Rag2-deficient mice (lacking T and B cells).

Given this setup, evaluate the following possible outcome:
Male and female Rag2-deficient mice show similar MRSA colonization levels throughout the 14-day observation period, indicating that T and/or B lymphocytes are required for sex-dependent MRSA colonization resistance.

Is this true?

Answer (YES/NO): YES